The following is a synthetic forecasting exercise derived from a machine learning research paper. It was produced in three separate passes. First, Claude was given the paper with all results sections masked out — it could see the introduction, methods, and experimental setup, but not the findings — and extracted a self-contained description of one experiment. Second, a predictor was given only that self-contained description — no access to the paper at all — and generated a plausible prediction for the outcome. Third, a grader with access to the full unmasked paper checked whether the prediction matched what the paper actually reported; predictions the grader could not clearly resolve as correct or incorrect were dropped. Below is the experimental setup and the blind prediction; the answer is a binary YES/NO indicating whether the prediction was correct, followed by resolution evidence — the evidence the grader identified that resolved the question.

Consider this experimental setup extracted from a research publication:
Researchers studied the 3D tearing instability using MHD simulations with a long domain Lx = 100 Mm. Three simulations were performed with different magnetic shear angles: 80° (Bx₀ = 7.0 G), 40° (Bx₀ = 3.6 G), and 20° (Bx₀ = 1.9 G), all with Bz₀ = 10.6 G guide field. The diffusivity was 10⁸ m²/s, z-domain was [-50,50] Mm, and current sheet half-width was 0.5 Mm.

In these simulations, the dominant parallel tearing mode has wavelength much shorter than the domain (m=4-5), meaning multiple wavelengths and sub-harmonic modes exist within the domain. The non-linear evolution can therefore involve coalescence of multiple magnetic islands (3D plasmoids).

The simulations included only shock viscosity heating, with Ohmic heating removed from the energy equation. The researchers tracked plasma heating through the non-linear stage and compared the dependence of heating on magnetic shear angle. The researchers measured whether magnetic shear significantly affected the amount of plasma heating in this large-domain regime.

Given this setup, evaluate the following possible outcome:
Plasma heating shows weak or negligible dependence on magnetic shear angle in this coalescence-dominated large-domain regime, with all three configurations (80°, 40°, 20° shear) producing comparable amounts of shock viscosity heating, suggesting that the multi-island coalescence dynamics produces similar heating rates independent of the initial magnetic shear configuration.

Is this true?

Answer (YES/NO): YES